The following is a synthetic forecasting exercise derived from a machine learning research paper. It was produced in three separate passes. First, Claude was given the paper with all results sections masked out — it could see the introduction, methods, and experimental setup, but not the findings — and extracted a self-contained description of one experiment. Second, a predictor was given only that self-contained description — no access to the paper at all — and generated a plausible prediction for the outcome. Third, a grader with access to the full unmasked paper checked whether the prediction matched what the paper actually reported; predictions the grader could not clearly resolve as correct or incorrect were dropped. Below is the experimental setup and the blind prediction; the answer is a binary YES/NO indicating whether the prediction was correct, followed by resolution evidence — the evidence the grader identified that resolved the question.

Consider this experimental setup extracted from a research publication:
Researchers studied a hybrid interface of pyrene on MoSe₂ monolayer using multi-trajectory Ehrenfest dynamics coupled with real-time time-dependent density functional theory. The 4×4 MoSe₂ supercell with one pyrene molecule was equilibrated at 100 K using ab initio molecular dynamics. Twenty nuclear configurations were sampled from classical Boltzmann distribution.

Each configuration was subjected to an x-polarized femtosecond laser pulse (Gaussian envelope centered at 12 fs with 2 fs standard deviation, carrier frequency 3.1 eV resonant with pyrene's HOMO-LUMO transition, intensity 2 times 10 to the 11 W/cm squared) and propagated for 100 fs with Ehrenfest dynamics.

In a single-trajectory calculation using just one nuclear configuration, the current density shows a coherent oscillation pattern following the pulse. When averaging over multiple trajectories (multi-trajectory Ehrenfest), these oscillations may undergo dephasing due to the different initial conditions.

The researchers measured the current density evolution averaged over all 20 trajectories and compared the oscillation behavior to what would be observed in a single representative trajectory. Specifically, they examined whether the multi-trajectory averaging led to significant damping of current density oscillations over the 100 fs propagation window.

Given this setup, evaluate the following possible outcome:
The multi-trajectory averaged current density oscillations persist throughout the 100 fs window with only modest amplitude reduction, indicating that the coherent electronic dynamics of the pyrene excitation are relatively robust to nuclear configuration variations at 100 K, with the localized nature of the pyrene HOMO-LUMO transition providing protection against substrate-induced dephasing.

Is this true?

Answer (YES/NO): NO